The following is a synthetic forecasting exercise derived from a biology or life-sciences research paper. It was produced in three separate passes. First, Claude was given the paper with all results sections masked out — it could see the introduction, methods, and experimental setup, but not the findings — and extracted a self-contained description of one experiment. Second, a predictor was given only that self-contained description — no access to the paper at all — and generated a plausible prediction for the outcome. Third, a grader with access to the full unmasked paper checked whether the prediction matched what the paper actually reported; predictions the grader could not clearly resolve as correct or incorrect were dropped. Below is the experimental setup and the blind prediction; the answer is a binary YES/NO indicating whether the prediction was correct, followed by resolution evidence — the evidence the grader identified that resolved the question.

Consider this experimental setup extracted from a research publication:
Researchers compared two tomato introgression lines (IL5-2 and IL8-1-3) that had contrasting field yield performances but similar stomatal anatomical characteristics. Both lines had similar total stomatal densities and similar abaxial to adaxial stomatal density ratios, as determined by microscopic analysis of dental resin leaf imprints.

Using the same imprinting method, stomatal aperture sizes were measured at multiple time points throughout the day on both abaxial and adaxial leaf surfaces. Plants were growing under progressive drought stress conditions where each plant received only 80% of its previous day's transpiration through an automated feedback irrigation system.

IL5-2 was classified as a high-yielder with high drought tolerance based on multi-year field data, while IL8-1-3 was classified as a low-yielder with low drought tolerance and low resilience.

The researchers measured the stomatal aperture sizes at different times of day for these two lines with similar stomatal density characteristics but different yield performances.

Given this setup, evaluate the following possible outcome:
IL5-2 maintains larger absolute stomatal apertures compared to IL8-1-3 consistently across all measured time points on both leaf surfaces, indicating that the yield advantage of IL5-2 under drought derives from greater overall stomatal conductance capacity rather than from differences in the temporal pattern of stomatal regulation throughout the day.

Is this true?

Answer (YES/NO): NO